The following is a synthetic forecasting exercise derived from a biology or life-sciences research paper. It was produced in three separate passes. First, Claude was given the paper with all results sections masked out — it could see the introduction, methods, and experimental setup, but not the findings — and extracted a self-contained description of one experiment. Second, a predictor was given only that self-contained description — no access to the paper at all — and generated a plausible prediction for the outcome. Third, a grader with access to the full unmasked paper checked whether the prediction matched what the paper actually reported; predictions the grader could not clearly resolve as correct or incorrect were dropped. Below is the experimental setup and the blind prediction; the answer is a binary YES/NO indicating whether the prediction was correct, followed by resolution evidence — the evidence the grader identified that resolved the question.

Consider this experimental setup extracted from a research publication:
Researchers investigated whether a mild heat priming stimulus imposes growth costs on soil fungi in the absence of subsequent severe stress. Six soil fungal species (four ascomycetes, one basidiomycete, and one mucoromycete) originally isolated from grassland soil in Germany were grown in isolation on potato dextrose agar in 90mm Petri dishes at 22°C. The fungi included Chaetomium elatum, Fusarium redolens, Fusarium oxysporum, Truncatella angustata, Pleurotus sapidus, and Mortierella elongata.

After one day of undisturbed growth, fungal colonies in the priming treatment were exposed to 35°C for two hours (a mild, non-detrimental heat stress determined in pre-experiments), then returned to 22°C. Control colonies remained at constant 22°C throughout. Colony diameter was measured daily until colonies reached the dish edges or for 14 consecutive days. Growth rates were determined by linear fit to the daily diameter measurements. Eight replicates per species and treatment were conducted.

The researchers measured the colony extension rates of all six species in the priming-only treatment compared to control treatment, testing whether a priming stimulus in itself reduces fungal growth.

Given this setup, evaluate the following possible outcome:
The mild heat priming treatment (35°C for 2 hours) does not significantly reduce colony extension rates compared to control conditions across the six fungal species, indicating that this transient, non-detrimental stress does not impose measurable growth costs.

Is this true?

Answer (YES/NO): YES